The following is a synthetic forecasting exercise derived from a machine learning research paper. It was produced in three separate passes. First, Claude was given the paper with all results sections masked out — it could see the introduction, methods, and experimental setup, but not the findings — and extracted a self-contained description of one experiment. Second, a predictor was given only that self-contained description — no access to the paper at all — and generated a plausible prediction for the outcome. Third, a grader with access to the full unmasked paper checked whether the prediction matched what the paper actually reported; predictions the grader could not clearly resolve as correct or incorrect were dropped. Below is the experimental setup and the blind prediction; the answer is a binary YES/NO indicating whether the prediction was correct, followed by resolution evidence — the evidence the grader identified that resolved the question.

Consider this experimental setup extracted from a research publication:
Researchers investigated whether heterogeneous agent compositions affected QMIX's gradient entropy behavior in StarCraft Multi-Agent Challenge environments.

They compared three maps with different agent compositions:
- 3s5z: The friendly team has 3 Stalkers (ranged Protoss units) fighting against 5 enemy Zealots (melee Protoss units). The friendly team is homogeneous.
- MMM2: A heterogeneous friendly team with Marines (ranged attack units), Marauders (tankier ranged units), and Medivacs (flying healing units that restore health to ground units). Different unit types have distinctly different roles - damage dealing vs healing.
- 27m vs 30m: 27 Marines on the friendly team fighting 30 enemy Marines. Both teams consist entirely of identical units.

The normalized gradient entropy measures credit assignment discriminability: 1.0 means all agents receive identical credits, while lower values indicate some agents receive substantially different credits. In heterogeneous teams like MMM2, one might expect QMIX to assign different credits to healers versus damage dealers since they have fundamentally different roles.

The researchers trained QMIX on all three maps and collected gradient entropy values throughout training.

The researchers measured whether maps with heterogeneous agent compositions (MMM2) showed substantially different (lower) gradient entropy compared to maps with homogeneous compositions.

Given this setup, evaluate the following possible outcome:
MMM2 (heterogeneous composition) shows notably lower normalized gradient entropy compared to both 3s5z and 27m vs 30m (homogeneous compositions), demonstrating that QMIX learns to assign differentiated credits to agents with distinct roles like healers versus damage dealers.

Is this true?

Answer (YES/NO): NO